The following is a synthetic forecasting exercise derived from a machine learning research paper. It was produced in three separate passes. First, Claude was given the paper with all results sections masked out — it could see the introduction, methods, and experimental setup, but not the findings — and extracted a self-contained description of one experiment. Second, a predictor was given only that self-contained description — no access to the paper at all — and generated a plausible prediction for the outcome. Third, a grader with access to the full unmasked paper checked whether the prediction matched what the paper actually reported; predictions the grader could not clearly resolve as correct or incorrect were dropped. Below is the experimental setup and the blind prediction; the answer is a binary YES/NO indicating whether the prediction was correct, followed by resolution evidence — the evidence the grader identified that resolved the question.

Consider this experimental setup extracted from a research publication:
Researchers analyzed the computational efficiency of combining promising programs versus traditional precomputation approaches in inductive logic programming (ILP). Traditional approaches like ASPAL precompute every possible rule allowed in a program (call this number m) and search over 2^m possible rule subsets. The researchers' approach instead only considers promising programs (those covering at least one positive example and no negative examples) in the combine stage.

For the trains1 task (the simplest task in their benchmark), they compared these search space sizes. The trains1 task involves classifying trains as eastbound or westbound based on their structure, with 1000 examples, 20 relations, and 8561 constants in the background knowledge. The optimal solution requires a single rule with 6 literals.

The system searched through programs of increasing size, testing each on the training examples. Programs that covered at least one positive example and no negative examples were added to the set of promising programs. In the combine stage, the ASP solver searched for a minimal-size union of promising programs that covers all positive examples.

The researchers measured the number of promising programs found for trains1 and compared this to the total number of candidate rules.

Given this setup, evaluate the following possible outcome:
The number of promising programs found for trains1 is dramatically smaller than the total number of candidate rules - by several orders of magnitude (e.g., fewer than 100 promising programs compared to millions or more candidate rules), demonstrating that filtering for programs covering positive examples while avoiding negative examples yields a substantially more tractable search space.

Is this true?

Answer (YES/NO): NO